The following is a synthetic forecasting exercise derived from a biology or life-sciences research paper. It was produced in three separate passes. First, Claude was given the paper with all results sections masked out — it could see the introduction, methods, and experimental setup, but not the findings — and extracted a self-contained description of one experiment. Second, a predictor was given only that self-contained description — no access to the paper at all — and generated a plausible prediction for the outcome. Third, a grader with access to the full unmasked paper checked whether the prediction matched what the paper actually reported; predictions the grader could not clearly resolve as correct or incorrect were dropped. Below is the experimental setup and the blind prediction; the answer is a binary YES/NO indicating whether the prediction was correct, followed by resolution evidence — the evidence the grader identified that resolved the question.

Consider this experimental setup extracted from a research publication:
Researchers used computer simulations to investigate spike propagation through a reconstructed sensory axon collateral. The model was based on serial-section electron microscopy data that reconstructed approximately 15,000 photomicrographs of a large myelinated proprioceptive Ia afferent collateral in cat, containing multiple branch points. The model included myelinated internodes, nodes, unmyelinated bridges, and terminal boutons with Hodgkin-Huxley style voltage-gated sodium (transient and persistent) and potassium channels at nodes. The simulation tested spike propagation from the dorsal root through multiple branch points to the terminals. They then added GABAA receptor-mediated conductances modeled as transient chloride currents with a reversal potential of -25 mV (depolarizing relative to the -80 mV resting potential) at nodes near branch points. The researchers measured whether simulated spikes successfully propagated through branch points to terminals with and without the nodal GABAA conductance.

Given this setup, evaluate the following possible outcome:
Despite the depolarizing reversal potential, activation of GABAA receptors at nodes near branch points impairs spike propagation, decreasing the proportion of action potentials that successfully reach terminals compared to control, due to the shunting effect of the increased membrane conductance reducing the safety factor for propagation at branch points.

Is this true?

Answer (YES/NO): NO